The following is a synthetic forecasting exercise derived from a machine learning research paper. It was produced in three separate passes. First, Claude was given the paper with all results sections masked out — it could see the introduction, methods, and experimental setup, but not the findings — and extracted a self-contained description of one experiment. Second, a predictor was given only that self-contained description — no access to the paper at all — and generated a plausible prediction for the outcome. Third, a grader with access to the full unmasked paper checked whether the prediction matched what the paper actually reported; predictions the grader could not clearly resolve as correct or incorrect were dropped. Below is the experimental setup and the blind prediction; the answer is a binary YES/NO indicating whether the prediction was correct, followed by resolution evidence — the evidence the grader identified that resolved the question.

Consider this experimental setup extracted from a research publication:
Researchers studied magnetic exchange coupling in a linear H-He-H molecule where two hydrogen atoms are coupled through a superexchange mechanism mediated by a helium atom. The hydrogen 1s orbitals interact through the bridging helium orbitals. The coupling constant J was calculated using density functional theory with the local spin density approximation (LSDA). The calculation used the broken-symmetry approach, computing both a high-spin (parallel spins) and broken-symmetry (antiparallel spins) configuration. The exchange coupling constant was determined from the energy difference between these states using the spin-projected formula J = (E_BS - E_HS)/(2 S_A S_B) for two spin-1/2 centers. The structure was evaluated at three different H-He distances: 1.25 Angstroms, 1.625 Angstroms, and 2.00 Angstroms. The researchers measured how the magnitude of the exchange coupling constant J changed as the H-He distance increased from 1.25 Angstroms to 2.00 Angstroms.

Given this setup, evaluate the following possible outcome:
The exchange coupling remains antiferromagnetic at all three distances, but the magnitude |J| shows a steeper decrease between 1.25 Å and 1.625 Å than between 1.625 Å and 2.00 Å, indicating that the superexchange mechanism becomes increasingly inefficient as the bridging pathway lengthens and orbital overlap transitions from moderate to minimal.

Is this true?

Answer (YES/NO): YES